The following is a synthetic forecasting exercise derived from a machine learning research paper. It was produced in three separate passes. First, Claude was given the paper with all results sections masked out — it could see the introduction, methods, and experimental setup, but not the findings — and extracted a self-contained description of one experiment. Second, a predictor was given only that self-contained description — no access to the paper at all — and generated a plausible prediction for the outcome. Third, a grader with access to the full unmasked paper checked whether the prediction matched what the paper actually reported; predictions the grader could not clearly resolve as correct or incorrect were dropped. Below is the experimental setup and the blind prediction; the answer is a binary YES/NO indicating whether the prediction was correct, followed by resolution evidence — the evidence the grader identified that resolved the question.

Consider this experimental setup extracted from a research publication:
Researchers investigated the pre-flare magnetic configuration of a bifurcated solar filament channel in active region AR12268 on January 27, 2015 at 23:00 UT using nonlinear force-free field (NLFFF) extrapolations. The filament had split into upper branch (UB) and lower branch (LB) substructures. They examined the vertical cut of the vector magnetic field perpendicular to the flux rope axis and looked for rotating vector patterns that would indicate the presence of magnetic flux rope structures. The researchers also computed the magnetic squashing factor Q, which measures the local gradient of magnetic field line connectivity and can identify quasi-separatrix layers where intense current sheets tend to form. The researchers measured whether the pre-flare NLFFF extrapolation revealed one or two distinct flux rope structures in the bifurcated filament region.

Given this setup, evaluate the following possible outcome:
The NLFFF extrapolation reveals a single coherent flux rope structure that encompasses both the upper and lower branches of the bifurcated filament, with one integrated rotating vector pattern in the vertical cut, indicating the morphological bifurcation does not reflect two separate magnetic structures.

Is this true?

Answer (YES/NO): NO